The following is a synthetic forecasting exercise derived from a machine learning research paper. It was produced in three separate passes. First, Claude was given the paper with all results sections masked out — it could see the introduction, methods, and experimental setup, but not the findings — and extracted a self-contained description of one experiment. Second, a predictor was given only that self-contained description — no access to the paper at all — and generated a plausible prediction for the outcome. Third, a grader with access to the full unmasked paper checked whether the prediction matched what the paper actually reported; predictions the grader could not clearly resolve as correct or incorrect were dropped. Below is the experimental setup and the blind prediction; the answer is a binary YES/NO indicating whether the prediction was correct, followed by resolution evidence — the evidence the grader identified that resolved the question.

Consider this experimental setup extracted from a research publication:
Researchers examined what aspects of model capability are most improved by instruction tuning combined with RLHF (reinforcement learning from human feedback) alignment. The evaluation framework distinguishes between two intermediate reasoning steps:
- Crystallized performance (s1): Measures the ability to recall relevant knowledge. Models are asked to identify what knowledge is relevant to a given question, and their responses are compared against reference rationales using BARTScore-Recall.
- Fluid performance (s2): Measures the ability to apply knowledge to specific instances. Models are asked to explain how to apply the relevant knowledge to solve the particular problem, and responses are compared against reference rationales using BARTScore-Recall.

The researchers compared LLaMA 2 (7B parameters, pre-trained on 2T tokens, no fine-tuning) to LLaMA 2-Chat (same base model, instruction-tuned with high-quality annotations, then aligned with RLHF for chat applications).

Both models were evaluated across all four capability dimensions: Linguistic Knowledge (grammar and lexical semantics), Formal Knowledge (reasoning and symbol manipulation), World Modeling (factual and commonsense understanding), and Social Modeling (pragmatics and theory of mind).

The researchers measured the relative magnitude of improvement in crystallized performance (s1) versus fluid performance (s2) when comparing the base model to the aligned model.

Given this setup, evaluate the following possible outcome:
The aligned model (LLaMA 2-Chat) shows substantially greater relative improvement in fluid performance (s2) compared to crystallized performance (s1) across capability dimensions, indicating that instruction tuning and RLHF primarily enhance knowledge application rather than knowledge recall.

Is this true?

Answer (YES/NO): YES